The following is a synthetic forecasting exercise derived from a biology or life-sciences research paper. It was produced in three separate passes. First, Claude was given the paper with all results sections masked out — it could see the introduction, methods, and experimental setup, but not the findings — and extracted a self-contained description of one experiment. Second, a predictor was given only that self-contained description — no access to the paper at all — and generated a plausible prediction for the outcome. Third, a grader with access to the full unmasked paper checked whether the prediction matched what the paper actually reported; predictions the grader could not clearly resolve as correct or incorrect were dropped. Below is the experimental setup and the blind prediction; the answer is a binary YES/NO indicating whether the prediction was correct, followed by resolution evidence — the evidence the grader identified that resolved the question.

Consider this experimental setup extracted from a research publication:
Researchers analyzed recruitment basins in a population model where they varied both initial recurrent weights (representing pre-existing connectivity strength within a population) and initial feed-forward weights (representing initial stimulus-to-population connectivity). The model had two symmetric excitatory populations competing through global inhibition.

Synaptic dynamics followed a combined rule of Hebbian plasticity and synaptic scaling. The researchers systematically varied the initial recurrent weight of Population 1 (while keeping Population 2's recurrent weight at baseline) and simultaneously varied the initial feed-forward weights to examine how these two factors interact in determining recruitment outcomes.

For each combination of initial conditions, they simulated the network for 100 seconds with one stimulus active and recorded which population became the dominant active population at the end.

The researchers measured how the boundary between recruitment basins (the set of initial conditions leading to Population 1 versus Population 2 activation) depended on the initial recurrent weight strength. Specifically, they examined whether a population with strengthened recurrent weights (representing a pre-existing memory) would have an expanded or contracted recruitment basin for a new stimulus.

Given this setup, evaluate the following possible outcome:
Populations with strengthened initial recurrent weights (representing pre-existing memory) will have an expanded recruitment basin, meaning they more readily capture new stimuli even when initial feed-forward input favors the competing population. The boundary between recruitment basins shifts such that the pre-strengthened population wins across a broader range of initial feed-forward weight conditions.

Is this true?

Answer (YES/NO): NO